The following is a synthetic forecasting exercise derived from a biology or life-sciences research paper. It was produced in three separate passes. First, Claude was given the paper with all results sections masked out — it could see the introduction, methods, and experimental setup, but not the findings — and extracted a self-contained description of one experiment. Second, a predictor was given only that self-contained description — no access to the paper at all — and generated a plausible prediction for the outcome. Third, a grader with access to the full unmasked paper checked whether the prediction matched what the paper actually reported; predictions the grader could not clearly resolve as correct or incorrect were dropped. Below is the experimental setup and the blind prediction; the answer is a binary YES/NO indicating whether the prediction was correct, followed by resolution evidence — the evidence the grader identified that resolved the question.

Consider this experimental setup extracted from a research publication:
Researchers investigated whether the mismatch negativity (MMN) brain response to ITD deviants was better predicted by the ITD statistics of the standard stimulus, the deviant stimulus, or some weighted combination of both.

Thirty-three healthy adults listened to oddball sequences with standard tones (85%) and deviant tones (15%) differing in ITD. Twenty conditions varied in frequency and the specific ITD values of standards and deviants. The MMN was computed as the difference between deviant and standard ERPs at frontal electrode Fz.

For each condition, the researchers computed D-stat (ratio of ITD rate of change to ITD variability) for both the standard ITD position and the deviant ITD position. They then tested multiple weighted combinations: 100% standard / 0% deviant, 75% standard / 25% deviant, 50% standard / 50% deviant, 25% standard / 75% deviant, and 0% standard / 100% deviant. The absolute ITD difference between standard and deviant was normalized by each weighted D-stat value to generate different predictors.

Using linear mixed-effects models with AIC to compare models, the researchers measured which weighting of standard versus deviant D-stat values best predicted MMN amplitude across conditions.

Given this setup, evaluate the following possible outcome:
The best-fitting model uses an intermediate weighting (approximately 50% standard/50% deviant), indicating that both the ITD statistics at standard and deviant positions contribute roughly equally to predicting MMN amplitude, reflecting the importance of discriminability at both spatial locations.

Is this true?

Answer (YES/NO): NO